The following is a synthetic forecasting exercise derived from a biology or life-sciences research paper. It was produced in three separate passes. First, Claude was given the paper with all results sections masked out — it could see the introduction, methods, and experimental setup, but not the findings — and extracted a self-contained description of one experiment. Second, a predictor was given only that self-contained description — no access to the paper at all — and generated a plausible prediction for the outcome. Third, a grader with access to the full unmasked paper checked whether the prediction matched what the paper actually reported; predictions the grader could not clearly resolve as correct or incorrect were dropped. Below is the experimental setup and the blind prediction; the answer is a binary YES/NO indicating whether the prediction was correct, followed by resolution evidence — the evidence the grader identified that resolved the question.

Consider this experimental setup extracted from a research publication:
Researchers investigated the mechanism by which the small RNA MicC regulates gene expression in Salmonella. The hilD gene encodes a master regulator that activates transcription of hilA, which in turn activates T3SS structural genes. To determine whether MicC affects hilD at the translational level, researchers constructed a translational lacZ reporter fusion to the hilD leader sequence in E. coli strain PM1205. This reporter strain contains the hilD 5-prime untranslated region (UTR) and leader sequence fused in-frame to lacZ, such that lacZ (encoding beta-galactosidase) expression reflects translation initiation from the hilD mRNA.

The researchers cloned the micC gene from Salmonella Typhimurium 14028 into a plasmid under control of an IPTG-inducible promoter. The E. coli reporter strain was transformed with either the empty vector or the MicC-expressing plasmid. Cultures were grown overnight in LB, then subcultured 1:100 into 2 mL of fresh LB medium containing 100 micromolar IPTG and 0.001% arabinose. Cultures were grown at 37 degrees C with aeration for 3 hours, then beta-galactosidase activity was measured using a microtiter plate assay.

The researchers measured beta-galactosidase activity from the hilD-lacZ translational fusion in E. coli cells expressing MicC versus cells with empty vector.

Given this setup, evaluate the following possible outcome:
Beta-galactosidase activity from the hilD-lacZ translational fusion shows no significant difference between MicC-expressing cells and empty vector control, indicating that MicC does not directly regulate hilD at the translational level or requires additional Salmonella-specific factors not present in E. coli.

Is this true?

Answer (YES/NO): NO